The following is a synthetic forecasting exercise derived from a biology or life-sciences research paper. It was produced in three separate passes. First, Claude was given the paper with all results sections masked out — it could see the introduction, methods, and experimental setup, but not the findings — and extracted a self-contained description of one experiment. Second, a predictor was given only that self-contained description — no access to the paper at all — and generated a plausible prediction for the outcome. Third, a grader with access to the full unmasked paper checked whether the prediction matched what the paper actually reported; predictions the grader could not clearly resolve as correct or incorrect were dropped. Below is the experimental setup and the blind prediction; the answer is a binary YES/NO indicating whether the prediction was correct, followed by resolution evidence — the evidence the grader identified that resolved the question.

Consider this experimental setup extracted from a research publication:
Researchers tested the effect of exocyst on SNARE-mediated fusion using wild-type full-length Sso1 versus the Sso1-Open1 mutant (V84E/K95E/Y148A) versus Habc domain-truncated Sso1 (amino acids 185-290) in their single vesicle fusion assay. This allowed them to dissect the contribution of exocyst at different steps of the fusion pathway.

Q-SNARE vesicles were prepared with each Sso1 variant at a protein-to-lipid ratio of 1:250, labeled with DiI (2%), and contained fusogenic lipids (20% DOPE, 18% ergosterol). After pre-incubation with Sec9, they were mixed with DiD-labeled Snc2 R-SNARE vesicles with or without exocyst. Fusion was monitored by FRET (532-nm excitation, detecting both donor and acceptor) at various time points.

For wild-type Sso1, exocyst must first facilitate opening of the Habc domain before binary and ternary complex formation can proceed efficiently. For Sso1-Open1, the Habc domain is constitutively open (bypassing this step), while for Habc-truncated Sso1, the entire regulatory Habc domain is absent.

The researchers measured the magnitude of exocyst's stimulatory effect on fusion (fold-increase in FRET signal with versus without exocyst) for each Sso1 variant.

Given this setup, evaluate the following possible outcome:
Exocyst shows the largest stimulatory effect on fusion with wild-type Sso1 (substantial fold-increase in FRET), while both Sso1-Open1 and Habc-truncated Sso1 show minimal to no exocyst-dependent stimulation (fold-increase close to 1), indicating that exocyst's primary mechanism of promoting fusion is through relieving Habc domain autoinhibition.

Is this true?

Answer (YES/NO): NO